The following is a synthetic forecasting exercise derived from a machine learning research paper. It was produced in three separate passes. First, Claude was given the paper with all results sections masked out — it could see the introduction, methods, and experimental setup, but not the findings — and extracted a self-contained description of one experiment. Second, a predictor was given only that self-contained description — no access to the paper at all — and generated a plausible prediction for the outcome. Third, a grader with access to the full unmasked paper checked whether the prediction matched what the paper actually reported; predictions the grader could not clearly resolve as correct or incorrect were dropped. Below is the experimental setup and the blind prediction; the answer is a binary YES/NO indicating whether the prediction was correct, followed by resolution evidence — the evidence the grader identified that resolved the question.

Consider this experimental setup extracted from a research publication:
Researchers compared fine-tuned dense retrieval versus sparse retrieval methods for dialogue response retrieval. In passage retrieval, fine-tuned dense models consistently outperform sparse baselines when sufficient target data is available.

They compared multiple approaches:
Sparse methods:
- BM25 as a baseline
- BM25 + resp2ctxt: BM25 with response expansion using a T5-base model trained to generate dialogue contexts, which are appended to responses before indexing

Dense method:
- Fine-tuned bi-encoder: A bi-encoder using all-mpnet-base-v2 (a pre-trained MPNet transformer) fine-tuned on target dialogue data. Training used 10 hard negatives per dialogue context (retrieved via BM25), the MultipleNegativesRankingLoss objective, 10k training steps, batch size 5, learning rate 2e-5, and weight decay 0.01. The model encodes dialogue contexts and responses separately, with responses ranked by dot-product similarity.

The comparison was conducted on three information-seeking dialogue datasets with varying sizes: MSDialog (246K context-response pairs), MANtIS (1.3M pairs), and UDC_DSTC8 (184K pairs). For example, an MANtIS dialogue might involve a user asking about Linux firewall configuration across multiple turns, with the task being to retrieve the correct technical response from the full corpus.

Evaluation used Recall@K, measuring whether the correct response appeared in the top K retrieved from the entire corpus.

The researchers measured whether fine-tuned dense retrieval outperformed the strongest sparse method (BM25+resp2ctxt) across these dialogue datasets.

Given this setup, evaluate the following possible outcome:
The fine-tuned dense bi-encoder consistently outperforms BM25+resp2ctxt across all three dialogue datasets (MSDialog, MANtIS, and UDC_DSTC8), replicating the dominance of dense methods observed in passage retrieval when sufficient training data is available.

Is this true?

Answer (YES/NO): NO